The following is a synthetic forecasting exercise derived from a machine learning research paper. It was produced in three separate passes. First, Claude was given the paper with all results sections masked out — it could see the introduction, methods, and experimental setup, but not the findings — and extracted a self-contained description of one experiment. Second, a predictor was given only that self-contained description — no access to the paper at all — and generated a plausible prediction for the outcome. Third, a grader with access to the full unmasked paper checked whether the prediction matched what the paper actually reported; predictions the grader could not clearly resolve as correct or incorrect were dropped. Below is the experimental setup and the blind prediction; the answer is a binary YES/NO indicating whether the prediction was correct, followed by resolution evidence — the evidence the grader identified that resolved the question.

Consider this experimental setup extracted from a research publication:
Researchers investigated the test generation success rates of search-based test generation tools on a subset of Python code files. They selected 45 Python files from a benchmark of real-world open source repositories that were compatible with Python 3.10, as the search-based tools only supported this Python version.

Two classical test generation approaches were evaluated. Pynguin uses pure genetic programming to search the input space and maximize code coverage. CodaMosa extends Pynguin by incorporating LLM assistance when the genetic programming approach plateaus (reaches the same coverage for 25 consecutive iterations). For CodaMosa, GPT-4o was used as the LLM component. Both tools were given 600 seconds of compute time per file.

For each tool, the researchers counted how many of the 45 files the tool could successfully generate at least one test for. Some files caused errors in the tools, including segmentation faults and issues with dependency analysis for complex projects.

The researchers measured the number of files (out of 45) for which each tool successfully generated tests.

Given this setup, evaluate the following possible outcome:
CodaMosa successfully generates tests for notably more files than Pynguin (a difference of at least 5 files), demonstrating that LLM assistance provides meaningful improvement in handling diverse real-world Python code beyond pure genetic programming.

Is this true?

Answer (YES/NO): NO